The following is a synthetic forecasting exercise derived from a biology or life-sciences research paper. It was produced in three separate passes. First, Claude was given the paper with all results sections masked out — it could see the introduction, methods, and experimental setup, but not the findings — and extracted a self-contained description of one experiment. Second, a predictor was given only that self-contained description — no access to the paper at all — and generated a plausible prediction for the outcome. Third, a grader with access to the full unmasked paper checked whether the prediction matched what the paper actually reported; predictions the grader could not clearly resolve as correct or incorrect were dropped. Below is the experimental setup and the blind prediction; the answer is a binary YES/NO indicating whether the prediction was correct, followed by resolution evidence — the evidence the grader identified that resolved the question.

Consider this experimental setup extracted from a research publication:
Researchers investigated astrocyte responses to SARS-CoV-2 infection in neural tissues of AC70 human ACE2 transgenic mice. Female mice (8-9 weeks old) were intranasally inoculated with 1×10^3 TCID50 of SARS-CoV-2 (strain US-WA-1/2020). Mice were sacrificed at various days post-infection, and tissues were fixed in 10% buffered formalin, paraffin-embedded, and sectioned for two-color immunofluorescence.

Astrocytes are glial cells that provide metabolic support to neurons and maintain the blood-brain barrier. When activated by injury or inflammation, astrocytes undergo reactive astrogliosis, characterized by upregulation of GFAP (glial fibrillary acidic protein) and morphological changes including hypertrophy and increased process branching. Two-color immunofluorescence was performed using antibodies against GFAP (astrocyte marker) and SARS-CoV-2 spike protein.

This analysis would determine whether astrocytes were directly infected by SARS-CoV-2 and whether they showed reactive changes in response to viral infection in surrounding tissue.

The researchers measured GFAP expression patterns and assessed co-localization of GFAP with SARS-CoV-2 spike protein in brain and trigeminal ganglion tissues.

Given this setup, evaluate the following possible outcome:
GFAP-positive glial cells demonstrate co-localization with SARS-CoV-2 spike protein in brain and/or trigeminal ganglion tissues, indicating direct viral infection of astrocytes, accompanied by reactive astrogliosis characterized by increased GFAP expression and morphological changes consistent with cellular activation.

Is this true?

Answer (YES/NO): NO